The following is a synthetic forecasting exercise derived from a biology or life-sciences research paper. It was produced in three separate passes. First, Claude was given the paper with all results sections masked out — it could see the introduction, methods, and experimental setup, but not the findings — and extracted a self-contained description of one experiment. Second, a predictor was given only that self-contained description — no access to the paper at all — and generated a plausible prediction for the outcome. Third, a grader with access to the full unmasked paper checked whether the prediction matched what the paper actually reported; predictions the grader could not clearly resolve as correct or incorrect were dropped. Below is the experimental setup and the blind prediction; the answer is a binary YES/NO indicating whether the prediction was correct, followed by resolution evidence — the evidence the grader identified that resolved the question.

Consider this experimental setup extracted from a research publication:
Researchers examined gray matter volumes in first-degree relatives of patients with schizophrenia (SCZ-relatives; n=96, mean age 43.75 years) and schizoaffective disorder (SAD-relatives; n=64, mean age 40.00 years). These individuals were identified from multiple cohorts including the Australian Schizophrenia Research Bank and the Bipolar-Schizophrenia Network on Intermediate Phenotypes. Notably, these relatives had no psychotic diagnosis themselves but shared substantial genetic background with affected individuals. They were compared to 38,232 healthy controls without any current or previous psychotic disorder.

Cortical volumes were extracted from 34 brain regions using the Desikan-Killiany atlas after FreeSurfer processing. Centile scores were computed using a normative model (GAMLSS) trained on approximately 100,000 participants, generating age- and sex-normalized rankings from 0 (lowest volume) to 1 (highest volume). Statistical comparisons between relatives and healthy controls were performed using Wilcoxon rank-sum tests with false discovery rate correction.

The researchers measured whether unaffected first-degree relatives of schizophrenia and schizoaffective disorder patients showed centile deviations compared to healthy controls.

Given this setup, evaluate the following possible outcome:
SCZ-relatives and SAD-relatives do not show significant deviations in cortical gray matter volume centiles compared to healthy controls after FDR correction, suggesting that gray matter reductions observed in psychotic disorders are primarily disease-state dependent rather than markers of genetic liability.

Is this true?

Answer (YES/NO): NO